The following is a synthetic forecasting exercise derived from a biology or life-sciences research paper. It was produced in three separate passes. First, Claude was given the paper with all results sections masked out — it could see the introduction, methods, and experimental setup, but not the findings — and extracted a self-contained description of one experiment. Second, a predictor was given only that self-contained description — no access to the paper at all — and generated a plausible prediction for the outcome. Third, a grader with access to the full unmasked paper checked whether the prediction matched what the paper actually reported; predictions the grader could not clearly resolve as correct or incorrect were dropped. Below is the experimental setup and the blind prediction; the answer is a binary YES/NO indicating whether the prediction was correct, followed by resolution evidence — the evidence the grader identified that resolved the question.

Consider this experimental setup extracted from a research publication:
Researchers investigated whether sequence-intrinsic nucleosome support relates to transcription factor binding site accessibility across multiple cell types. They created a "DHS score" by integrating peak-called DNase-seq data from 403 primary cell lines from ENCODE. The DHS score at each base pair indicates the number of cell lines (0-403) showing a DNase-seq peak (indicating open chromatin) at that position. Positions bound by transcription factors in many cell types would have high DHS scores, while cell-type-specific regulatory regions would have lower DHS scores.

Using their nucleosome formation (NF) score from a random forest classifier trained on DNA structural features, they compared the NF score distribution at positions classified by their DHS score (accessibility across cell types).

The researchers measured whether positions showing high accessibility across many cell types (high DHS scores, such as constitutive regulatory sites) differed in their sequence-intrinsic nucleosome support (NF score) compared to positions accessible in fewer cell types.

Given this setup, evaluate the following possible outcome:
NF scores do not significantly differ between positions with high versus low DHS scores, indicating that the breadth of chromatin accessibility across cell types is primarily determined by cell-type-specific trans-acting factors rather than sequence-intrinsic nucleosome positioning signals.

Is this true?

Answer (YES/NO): NO